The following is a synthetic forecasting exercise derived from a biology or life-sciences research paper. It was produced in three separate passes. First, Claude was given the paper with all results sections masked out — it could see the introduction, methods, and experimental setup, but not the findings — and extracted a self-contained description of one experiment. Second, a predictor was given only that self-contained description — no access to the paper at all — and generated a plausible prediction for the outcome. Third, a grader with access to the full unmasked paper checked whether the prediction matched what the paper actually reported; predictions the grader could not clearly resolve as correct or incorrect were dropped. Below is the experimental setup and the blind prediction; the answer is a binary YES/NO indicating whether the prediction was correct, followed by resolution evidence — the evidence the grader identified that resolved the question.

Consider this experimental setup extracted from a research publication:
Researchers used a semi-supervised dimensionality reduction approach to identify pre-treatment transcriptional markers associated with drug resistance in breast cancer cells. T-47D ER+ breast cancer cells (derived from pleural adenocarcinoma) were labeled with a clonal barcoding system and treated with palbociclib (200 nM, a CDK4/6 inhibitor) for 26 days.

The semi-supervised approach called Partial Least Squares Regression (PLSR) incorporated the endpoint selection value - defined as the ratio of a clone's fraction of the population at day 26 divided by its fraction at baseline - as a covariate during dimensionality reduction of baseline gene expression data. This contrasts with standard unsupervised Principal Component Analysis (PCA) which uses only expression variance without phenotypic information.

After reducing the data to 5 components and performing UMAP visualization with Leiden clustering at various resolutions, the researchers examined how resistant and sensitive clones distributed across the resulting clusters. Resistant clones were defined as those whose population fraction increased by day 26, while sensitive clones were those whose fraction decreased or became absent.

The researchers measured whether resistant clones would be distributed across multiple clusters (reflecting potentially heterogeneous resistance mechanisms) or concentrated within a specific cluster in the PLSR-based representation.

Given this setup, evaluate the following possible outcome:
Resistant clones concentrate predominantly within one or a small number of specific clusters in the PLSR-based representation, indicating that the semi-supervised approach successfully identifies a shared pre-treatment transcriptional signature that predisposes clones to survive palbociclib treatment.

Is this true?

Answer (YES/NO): YES